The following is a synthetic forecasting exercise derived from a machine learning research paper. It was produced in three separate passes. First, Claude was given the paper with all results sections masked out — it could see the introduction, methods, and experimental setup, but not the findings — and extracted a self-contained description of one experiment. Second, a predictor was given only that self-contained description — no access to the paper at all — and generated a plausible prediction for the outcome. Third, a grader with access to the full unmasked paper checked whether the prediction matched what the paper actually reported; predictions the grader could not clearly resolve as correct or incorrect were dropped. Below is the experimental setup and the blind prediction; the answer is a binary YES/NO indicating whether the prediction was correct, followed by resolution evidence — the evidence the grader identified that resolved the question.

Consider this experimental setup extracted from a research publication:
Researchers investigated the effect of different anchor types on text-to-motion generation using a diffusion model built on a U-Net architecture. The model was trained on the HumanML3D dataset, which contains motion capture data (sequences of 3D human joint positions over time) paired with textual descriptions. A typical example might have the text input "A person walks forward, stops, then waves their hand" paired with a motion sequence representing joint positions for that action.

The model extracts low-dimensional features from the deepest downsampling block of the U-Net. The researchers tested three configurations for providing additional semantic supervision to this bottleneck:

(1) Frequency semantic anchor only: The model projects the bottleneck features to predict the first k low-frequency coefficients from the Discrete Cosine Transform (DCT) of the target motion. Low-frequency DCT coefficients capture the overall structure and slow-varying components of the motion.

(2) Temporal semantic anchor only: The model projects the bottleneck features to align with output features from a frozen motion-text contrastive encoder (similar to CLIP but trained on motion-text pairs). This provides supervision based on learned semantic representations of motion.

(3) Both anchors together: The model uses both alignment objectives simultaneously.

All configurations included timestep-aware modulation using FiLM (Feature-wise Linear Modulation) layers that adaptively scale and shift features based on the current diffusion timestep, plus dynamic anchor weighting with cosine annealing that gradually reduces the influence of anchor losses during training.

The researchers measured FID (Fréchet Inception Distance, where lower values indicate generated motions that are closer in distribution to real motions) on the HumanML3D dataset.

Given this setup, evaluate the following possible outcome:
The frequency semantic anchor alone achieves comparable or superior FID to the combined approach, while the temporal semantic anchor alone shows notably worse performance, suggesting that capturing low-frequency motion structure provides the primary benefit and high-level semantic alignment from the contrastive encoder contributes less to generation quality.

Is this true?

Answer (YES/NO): NO